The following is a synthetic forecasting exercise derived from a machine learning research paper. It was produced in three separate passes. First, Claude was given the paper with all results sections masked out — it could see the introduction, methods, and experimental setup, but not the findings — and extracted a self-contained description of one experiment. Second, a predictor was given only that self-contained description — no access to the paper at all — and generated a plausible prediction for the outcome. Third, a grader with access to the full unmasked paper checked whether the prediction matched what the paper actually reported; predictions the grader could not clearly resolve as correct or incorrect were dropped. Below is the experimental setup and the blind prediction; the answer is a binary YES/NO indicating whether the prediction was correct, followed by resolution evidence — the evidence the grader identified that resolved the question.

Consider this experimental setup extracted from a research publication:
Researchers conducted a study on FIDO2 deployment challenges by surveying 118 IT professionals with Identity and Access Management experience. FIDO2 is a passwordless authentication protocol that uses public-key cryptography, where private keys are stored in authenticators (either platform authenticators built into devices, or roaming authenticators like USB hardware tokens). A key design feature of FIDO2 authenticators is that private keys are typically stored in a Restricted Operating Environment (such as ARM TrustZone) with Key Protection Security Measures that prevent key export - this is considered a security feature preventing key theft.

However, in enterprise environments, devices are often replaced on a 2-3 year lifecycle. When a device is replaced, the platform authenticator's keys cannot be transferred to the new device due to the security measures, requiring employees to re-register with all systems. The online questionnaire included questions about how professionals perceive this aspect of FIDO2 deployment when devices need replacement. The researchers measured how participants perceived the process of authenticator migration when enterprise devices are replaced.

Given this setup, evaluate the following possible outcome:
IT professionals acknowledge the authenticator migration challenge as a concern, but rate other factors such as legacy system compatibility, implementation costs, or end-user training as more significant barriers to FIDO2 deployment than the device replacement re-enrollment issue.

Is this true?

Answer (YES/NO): NO